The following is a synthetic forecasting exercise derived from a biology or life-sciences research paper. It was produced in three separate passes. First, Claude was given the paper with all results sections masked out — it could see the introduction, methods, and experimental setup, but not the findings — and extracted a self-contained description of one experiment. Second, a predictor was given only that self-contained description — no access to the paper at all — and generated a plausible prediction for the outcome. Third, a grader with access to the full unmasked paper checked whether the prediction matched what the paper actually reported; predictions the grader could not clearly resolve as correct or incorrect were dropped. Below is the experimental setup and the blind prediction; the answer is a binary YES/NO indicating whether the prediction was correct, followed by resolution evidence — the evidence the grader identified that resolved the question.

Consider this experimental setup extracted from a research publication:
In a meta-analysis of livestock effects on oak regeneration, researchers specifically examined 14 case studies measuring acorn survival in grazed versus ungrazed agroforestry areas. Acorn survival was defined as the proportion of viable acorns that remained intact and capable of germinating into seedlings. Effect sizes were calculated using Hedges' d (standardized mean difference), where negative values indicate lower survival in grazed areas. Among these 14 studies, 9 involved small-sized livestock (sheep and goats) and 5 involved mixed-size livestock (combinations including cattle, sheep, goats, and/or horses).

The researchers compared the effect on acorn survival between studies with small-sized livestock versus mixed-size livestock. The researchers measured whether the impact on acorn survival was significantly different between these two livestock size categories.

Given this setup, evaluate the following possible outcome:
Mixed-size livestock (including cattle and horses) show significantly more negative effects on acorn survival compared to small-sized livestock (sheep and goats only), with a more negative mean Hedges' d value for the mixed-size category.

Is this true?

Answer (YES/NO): NO